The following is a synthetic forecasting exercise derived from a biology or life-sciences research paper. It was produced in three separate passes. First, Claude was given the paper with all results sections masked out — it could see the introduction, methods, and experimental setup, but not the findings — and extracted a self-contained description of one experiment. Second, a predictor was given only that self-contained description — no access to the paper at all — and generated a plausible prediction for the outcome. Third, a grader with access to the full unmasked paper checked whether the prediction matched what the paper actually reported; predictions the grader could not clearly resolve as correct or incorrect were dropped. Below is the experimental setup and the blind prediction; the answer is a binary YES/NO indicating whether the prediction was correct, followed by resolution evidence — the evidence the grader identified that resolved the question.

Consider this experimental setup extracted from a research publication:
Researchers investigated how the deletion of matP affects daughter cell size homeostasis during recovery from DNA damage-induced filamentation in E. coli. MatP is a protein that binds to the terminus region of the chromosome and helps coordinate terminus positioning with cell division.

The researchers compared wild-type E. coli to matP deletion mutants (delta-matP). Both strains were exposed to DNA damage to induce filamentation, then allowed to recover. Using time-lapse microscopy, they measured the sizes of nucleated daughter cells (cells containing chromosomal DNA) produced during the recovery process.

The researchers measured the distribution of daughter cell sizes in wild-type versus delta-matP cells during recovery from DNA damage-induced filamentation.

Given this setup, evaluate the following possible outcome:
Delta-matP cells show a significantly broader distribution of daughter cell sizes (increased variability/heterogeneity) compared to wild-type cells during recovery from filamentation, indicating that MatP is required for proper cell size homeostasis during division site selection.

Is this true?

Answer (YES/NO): YES